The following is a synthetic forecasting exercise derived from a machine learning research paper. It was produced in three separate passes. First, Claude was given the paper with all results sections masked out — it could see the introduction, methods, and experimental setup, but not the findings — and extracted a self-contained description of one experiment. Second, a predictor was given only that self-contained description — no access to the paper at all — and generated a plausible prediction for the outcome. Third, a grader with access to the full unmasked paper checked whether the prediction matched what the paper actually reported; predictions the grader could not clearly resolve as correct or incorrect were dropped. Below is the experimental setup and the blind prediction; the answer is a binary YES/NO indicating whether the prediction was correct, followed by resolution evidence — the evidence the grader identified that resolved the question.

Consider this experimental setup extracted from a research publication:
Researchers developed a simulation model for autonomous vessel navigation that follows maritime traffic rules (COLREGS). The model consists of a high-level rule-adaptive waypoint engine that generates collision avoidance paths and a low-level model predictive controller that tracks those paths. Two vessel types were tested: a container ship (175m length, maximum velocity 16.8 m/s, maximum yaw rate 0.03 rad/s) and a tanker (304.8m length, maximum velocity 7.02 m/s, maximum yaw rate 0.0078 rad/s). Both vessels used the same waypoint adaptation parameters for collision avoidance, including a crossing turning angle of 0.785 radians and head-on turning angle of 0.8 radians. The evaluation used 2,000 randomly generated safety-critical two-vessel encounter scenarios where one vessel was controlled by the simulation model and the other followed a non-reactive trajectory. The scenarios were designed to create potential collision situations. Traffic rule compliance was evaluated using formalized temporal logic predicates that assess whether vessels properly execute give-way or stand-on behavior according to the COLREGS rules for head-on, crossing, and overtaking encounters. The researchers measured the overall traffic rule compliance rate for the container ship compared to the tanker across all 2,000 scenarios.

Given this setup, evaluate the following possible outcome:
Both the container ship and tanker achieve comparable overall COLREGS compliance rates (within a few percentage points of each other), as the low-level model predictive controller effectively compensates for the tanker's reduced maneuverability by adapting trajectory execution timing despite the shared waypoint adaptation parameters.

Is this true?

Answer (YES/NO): NO